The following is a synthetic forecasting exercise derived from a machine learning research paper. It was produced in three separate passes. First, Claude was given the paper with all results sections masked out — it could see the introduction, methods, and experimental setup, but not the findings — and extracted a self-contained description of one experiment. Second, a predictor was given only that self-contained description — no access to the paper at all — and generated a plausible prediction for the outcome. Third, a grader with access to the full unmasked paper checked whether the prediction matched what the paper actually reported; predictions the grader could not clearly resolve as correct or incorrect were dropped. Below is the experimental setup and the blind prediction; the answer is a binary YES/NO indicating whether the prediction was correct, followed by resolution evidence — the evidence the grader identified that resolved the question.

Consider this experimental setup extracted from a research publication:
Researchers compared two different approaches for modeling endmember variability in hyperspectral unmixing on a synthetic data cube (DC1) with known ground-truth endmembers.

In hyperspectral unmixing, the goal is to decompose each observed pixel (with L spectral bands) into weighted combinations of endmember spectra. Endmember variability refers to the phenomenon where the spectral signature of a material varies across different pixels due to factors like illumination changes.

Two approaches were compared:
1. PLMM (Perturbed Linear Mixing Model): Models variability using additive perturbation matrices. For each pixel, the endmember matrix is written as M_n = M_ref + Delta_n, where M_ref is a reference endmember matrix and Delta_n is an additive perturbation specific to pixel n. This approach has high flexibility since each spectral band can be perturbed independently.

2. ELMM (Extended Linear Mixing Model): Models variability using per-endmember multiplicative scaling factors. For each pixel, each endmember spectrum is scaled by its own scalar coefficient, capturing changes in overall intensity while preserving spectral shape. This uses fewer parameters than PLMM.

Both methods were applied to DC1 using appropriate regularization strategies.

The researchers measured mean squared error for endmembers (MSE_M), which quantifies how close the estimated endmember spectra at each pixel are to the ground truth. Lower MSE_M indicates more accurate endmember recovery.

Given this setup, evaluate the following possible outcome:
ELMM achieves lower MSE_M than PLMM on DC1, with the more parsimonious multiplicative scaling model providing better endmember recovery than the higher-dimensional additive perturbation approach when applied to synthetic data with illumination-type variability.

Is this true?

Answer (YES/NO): YES